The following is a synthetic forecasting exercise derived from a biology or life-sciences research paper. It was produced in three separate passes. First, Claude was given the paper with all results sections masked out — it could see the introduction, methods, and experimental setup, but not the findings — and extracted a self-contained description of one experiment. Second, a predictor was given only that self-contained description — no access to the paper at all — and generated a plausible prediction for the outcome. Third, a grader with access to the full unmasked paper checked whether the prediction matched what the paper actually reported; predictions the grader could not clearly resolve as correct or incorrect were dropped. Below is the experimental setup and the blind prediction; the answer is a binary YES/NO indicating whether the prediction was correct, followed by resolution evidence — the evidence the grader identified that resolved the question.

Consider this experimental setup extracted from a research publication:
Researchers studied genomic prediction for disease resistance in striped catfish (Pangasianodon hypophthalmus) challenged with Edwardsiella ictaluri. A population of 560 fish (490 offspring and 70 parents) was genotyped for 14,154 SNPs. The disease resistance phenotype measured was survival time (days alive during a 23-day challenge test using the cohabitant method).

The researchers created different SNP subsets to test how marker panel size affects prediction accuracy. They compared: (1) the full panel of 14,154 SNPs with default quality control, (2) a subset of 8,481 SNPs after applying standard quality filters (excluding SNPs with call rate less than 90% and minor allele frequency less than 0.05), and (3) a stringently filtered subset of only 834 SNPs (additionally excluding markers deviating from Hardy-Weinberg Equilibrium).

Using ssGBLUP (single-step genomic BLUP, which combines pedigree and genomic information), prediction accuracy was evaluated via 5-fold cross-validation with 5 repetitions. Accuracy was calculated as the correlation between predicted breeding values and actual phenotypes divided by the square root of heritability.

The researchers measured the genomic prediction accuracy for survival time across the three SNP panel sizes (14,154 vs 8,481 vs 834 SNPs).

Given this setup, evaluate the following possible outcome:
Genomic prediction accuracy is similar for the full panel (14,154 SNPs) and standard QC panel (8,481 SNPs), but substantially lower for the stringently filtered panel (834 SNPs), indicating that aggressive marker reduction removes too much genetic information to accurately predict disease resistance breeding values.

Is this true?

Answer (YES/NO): NO